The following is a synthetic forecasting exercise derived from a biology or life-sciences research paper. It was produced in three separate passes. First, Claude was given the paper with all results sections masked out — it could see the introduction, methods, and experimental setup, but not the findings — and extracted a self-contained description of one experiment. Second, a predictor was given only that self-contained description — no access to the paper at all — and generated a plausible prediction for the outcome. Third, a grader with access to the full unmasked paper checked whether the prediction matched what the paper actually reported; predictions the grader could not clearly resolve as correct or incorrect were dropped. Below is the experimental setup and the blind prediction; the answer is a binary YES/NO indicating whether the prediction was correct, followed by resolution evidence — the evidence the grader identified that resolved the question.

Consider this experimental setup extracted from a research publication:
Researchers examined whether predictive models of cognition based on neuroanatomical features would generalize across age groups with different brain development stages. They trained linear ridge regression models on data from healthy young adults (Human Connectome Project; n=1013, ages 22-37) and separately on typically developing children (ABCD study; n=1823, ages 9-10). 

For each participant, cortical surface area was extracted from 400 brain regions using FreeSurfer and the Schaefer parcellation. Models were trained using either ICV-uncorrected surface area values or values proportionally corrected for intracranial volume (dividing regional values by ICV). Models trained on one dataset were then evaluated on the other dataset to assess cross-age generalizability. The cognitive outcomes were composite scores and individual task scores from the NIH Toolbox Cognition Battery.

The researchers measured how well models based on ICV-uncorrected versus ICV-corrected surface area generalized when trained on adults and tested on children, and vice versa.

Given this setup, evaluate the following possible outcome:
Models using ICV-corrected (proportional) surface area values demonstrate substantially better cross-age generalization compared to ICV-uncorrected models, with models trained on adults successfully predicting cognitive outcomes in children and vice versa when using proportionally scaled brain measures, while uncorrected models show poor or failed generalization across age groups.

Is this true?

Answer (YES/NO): NO